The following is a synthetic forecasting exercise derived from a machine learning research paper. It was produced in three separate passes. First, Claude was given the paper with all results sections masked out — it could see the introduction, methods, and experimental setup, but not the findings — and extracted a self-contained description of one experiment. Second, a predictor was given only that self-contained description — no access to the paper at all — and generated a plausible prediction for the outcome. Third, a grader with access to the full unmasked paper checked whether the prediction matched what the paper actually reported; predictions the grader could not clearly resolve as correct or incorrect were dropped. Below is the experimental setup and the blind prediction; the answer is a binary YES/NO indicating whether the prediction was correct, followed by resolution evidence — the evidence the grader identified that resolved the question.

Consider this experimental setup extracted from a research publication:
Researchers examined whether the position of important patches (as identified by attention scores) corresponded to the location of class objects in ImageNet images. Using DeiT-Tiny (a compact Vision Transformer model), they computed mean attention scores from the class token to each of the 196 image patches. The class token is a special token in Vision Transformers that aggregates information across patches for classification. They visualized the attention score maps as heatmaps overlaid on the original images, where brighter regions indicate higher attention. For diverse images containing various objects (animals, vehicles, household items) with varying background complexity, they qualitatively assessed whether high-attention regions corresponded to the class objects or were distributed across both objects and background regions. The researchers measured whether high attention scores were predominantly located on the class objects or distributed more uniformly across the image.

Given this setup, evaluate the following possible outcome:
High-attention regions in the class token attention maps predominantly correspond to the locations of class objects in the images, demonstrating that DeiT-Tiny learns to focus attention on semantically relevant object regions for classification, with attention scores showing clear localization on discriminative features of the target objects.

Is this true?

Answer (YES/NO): YES